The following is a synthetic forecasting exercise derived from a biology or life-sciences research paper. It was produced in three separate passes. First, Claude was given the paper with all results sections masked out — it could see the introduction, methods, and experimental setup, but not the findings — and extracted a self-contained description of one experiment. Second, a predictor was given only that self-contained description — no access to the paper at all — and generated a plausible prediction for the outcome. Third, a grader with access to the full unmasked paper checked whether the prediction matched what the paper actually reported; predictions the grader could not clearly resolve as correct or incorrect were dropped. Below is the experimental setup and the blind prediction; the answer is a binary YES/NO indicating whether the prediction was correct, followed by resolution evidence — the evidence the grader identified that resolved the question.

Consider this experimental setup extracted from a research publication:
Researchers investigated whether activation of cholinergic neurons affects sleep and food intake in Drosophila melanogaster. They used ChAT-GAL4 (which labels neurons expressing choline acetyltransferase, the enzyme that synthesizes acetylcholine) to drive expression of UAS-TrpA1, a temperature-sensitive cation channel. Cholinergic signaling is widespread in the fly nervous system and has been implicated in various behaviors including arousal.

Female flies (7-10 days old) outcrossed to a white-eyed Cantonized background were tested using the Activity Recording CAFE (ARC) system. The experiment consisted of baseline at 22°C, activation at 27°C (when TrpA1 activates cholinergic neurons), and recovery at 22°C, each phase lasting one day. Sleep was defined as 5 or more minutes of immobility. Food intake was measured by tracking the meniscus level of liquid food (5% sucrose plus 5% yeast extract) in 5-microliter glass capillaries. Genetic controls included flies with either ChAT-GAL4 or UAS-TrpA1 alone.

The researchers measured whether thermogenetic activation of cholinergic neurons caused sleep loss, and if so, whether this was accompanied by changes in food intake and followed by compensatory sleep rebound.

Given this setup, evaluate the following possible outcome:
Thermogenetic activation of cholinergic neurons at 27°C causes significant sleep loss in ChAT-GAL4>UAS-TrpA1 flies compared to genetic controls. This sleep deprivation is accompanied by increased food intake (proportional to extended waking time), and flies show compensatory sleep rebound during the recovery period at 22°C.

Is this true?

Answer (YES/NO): YES